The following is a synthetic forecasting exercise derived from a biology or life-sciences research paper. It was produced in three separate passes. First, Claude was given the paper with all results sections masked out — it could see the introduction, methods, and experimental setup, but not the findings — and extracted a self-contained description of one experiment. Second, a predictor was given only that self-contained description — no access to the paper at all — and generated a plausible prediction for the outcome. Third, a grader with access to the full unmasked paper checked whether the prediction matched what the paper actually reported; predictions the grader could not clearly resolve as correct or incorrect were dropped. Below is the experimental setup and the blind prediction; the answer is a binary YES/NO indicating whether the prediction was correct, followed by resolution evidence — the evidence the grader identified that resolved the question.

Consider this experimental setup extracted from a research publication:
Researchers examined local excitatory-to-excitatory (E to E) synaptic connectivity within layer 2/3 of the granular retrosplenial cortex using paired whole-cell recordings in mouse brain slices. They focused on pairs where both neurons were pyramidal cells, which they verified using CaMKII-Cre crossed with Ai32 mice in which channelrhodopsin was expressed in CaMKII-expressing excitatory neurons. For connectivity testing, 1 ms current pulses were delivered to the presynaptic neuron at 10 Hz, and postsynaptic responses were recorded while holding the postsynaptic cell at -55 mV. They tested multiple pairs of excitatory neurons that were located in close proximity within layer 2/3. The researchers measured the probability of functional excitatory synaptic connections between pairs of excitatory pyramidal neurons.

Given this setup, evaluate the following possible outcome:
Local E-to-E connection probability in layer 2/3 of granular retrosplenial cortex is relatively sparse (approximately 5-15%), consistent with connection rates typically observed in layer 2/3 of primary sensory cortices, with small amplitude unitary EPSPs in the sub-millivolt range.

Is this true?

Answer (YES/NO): NO